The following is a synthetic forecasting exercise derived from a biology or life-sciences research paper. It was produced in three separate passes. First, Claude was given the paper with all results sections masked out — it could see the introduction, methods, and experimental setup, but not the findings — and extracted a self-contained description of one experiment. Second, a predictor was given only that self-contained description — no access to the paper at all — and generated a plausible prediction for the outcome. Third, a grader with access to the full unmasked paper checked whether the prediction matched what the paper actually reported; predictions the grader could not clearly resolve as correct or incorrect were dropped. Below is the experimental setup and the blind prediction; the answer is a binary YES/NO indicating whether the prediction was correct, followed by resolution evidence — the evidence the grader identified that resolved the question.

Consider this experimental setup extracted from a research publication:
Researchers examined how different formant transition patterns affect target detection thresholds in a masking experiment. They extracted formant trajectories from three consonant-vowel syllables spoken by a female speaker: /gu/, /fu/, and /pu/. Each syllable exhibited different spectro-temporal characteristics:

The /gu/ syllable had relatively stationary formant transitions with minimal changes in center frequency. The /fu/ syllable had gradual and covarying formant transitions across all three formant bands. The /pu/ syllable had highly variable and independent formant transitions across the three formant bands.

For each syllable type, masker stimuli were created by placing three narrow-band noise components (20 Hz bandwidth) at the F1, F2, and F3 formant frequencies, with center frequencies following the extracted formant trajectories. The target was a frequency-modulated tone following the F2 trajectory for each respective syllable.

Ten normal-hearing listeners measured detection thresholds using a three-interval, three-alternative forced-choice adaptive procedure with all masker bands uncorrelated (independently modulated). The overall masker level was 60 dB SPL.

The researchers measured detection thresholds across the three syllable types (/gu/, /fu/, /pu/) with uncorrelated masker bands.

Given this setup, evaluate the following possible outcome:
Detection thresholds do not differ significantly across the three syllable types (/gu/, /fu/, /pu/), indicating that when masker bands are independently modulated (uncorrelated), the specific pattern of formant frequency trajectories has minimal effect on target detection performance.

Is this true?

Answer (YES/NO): NO